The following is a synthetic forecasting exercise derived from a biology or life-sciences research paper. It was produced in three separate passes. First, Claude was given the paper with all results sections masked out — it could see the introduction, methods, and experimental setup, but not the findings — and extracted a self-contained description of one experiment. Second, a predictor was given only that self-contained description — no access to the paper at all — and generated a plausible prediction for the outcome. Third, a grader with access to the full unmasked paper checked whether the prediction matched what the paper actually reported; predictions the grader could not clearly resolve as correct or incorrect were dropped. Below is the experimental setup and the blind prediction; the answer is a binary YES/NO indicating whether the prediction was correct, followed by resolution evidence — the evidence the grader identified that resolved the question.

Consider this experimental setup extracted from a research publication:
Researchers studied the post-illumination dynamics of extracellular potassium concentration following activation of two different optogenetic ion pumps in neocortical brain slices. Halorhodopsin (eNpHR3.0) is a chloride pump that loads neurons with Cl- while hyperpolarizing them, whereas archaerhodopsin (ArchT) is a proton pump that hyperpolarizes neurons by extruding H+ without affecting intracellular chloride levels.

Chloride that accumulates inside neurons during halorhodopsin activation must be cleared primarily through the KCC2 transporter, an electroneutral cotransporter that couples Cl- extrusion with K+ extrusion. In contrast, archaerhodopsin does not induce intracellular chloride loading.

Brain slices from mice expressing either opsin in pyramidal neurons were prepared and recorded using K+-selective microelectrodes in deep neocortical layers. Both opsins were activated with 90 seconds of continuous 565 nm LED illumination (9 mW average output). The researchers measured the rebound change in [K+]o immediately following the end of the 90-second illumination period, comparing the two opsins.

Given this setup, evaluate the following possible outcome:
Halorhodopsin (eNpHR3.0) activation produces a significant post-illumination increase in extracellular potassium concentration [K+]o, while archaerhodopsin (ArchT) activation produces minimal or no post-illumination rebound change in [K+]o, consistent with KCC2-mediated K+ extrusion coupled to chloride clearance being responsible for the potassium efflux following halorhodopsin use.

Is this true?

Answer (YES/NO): YES